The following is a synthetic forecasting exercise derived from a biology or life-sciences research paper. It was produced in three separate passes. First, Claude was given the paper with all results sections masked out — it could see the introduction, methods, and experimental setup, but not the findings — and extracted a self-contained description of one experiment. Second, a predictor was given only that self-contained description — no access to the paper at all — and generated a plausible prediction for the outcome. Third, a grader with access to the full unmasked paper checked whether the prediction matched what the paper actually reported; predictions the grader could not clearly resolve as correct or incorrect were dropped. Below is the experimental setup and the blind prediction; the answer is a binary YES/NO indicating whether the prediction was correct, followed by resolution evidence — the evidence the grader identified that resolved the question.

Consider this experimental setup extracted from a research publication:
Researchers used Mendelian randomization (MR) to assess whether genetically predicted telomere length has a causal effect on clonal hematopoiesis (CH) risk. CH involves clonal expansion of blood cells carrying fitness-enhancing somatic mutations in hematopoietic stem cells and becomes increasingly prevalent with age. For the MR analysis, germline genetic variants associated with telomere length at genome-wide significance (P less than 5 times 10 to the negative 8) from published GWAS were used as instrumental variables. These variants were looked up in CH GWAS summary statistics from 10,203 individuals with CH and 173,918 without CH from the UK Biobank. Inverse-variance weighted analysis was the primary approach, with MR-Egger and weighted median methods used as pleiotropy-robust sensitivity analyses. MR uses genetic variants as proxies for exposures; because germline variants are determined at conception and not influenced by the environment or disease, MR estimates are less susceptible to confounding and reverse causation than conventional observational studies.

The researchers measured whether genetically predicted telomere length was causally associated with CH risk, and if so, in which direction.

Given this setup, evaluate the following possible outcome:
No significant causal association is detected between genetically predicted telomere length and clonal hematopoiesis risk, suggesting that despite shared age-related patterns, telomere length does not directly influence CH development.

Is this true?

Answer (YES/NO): NO